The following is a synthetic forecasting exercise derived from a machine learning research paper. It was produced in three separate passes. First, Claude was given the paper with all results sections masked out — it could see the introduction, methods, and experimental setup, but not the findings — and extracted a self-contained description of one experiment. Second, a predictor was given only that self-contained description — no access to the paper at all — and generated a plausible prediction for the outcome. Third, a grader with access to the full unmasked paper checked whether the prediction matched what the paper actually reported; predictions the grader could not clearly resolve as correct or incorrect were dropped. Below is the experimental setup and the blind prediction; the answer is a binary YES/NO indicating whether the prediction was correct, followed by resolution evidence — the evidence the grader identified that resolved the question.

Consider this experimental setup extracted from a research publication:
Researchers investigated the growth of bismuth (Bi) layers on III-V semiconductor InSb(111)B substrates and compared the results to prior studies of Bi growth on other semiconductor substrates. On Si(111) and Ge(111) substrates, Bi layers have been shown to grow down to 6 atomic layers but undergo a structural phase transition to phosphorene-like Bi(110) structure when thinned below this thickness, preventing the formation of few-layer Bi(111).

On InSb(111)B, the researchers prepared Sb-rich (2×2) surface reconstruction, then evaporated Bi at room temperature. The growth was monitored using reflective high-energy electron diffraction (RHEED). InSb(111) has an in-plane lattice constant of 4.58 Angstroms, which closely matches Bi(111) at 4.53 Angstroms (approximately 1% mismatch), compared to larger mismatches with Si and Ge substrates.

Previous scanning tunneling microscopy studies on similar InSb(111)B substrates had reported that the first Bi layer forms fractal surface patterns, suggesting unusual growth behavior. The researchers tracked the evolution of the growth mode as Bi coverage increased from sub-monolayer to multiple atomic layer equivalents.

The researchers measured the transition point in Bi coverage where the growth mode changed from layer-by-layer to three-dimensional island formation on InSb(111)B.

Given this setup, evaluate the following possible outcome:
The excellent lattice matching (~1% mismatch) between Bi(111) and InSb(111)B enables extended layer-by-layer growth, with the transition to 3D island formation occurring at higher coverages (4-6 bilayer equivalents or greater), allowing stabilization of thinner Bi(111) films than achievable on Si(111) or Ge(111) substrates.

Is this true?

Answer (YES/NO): NO